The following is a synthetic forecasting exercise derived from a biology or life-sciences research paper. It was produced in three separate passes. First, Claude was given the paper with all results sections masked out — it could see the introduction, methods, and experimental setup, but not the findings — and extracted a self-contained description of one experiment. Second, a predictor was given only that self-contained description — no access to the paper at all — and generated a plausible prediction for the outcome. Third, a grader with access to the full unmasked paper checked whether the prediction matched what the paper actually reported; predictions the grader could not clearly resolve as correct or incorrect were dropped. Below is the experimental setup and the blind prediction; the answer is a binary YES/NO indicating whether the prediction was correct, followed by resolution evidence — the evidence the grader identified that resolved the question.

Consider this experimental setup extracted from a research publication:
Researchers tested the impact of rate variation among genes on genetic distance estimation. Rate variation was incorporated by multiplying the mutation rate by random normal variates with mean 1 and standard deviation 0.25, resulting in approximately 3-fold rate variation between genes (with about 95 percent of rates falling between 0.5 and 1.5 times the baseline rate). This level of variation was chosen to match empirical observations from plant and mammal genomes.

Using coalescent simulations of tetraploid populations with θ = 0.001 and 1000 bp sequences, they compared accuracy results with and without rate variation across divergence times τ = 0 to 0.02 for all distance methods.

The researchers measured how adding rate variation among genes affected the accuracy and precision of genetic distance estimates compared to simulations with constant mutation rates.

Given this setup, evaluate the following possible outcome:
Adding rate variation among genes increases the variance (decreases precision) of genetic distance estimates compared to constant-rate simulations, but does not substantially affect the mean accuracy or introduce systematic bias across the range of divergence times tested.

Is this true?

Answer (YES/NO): YES